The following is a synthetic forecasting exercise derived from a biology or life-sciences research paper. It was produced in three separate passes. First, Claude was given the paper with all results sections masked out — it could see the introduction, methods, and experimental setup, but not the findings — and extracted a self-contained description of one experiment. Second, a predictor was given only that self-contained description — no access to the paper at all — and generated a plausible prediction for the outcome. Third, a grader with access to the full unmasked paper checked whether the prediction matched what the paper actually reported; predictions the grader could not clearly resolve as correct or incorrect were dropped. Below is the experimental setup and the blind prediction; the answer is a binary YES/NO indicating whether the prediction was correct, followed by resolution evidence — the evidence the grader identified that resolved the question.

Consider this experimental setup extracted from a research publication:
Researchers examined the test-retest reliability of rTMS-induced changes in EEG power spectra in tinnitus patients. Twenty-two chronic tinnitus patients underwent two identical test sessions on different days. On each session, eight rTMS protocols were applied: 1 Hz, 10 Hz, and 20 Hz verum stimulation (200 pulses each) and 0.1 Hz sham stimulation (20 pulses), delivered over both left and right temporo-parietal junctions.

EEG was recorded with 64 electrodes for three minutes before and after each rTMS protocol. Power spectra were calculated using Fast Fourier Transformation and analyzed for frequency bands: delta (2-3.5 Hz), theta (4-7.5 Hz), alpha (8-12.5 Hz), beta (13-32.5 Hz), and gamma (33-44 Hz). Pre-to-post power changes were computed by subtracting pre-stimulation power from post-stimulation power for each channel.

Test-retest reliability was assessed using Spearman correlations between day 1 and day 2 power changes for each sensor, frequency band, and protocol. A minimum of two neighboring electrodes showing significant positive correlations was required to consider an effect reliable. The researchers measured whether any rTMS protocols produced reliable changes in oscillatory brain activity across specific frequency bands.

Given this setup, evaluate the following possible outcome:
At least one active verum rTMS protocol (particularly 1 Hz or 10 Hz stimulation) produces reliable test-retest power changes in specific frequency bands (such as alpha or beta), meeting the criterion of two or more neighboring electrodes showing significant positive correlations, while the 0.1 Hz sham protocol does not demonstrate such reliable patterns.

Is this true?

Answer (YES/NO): NO